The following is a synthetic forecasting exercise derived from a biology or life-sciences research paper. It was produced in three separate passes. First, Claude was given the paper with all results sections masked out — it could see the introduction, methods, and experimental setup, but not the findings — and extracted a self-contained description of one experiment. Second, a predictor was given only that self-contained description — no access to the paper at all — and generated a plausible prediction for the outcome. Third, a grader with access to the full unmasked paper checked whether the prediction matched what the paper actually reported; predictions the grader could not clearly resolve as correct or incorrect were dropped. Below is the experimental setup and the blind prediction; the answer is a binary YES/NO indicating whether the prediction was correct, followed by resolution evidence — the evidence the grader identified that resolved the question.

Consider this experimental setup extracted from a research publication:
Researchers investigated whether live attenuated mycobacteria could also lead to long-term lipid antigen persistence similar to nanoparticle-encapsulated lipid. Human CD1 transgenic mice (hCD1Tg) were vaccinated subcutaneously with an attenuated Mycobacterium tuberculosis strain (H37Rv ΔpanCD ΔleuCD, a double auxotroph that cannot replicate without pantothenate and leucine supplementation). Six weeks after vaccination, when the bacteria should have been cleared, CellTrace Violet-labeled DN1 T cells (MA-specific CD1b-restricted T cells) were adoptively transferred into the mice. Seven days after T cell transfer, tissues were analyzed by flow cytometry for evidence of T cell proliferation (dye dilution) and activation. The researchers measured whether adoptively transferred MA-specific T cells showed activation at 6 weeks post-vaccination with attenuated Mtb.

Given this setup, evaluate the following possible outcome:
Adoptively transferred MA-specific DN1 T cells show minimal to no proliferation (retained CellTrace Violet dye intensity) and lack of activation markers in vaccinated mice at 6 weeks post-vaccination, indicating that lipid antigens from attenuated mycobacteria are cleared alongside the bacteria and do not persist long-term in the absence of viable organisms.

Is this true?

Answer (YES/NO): NO